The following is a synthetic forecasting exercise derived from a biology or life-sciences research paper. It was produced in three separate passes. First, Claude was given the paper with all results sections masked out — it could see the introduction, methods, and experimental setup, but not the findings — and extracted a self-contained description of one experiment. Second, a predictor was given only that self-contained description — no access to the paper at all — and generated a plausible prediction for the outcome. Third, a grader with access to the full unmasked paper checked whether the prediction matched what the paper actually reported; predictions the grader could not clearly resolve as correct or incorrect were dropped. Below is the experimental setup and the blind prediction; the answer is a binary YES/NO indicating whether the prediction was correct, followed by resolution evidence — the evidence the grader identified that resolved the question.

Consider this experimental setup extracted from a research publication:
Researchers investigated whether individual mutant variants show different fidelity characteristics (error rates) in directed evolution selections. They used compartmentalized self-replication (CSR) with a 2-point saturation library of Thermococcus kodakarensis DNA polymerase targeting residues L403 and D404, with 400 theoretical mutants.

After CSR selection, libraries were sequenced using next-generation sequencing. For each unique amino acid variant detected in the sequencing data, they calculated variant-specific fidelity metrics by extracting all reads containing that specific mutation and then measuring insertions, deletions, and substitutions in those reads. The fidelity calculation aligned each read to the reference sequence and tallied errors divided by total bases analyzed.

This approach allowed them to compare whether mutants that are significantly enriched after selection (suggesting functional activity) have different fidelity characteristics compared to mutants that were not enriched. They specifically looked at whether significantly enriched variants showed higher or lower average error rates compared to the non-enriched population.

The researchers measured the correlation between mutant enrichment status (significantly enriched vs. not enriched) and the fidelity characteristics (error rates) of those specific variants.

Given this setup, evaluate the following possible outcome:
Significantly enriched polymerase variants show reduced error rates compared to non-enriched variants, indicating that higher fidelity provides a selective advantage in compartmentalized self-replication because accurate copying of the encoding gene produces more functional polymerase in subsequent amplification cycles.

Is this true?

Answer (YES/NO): NO